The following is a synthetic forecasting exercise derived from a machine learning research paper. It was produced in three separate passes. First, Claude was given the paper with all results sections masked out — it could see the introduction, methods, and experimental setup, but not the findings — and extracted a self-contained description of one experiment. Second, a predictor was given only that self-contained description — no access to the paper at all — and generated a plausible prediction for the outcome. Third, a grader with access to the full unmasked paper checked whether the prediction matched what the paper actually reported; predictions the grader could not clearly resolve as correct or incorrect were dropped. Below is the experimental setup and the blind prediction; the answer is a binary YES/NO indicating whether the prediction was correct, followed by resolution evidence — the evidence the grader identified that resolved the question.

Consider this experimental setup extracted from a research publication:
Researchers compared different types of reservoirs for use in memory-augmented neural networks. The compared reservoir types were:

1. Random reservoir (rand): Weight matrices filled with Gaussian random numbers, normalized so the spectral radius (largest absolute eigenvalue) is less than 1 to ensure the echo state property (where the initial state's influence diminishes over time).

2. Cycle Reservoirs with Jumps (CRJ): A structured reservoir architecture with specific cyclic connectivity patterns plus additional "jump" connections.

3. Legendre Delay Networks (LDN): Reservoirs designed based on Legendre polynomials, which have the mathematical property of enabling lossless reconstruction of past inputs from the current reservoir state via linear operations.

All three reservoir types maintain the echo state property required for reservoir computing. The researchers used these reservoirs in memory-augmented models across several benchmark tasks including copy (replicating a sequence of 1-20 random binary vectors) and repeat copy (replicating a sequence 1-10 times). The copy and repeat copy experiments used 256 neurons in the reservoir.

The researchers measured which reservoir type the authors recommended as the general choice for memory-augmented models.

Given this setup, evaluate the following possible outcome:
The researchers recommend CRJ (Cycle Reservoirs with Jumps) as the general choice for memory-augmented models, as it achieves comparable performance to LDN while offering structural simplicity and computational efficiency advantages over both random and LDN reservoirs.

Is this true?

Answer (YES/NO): NO